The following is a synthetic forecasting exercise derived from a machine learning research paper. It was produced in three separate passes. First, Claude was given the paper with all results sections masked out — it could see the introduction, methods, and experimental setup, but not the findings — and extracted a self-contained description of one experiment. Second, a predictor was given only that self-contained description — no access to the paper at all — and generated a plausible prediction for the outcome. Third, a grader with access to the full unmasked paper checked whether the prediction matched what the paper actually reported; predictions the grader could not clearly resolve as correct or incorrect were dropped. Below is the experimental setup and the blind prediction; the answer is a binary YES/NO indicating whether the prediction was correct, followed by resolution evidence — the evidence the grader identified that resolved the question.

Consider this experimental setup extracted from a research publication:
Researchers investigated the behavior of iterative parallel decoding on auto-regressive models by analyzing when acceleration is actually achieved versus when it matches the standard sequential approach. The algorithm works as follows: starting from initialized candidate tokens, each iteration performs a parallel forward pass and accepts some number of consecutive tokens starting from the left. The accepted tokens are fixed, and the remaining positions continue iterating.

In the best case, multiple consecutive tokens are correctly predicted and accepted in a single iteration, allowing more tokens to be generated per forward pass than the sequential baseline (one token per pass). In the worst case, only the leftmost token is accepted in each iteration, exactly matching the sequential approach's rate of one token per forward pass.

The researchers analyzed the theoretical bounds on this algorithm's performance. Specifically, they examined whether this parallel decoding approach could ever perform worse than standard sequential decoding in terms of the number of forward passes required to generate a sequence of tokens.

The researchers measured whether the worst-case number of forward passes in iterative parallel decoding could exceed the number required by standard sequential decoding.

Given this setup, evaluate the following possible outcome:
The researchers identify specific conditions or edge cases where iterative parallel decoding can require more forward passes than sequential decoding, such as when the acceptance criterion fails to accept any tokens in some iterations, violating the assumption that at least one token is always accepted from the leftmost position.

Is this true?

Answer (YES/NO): NO